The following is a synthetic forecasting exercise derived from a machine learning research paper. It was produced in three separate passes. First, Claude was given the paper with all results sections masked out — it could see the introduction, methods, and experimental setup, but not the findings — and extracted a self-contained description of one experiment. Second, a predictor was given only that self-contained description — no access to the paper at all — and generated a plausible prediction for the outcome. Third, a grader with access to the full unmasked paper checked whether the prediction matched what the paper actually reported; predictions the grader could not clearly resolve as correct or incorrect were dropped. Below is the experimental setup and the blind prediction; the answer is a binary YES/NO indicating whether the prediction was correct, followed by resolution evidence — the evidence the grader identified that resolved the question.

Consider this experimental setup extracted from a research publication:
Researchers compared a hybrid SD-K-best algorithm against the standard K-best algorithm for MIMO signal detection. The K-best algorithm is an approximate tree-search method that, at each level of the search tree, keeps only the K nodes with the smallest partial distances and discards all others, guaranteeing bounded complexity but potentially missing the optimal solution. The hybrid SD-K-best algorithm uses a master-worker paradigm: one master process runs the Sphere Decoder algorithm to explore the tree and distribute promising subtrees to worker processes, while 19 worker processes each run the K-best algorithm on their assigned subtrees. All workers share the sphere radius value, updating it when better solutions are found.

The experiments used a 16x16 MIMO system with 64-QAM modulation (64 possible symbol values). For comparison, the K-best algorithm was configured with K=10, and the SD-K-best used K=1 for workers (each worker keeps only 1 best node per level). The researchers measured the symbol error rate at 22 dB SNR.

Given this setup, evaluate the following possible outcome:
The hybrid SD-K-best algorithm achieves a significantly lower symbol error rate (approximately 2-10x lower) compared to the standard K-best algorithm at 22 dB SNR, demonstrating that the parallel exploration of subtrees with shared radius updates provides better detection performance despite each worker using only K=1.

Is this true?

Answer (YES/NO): YES